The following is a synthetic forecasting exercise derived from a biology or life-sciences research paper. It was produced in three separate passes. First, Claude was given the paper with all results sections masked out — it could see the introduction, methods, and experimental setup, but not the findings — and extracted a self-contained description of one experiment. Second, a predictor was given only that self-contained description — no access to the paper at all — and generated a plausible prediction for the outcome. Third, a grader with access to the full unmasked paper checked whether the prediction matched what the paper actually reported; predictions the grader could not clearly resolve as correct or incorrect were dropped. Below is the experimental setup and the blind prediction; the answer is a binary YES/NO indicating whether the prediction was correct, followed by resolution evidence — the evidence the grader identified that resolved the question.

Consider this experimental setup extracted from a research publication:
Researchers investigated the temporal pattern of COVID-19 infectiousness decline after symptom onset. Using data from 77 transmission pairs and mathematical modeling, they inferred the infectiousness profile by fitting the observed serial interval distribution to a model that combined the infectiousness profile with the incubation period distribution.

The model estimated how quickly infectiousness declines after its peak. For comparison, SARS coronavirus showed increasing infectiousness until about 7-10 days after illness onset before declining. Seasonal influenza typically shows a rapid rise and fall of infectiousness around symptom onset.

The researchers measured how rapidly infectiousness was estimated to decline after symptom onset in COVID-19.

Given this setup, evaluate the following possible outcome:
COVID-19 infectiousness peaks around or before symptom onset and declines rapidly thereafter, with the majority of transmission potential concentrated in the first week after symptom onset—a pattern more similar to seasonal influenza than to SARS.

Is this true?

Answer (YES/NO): YES